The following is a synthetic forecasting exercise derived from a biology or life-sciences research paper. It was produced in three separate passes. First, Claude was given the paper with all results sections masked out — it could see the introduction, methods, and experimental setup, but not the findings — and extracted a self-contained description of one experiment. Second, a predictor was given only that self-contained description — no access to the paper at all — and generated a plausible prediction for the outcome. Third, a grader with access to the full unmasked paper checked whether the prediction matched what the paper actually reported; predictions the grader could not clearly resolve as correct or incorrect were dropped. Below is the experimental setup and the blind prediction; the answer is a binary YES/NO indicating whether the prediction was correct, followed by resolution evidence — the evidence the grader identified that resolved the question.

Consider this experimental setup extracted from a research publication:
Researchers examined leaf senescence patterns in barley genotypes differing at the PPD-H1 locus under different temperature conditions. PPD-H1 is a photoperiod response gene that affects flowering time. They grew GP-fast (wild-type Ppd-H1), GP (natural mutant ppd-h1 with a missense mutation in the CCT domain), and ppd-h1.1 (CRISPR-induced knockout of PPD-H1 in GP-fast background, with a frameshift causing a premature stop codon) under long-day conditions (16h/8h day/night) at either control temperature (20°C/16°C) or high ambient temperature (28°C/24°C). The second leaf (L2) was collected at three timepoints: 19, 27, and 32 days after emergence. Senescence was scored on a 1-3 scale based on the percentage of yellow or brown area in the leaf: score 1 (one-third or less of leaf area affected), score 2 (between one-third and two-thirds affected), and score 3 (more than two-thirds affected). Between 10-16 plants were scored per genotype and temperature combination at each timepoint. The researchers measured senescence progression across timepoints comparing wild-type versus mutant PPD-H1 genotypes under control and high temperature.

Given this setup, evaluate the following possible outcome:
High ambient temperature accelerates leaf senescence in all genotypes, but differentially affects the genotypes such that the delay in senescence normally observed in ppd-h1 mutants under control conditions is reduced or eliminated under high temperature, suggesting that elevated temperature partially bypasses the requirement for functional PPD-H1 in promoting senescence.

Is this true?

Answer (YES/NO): NO